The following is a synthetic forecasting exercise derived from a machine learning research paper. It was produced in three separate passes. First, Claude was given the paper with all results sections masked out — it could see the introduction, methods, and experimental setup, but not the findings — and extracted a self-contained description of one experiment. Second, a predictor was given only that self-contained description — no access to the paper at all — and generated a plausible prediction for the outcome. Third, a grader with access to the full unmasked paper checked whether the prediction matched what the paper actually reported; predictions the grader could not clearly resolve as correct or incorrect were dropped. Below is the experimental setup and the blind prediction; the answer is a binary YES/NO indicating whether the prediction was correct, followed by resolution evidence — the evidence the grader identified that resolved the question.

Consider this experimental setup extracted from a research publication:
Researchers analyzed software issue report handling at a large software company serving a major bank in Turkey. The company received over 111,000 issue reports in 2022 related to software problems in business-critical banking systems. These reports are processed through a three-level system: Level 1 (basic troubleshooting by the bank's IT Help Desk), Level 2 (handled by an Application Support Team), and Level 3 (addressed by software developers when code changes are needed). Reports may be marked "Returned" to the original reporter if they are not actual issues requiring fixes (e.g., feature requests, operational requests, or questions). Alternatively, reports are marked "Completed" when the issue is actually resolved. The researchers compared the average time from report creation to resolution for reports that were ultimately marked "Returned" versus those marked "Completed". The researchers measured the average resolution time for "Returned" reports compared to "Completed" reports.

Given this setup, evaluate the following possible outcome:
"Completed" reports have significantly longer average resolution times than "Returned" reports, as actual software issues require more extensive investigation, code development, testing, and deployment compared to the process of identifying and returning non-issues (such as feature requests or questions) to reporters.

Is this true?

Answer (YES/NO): NO